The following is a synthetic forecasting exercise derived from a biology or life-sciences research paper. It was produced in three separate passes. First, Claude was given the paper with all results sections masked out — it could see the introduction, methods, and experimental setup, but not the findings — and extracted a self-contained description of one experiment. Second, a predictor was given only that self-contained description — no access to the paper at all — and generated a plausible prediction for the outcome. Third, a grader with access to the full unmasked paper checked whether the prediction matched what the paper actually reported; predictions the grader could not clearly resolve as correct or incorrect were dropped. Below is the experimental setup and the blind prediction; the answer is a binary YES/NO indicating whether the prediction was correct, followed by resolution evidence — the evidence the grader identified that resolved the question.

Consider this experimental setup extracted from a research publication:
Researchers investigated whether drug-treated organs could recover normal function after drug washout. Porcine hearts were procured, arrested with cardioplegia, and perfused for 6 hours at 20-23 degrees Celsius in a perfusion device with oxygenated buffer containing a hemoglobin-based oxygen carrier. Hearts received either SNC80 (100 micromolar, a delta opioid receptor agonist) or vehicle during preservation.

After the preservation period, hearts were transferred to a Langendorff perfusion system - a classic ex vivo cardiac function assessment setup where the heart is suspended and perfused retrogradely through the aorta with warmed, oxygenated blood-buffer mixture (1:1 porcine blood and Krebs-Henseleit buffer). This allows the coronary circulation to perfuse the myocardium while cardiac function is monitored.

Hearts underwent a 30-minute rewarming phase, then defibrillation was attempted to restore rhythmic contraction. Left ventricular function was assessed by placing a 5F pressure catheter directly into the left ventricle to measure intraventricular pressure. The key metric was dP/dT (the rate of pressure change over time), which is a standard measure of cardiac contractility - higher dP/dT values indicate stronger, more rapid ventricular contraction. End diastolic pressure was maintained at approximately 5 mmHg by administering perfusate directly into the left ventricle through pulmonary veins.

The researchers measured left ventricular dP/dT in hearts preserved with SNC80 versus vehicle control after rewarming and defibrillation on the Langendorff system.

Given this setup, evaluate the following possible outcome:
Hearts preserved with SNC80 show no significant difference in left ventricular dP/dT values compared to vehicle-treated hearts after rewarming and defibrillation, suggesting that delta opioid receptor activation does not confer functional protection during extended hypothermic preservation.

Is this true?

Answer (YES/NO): YES